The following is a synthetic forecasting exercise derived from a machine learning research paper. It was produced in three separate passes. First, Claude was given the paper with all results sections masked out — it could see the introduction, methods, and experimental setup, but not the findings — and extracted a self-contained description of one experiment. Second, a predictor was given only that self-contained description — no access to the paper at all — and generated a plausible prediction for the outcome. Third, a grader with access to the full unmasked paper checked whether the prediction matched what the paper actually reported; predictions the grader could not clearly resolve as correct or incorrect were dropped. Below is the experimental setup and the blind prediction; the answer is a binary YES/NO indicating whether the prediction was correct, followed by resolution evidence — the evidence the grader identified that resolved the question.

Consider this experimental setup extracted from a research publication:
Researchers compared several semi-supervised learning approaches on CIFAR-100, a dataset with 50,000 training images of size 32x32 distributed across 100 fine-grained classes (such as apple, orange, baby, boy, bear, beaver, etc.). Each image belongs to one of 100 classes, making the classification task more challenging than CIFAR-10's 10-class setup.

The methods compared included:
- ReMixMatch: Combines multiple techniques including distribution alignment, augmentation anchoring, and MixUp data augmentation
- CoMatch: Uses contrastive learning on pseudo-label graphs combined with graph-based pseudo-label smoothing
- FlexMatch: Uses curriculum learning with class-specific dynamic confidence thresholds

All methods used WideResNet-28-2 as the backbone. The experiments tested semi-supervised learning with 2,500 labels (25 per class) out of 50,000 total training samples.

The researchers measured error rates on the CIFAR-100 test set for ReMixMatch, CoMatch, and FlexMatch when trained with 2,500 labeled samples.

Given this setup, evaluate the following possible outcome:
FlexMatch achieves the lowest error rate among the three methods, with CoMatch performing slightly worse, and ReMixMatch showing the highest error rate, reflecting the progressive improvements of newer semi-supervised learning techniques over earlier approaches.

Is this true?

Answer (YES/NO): NO